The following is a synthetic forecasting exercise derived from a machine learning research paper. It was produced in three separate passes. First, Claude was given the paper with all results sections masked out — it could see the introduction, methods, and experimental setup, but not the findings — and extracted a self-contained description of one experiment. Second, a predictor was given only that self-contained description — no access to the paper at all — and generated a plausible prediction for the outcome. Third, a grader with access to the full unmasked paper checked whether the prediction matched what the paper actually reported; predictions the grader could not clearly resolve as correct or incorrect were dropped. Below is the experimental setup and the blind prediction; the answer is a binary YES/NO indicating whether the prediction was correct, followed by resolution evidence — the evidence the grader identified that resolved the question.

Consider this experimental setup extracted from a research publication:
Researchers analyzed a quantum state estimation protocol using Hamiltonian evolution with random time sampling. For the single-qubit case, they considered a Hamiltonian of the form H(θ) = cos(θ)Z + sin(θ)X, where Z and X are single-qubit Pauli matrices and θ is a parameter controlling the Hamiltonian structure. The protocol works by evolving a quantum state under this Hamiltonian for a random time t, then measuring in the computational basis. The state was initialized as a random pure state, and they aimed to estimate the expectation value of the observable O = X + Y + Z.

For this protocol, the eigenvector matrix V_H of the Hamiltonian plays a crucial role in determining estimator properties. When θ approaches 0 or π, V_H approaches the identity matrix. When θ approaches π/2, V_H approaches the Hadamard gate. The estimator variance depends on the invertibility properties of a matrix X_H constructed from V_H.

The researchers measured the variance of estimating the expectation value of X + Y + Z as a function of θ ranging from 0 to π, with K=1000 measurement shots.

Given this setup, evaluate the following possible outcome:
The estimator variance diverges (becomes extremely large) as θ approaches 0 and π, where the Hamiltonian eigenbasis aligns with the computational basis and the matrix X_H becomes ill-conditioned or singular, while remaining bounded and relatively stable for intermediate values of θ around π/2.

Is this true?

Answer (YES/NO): NO